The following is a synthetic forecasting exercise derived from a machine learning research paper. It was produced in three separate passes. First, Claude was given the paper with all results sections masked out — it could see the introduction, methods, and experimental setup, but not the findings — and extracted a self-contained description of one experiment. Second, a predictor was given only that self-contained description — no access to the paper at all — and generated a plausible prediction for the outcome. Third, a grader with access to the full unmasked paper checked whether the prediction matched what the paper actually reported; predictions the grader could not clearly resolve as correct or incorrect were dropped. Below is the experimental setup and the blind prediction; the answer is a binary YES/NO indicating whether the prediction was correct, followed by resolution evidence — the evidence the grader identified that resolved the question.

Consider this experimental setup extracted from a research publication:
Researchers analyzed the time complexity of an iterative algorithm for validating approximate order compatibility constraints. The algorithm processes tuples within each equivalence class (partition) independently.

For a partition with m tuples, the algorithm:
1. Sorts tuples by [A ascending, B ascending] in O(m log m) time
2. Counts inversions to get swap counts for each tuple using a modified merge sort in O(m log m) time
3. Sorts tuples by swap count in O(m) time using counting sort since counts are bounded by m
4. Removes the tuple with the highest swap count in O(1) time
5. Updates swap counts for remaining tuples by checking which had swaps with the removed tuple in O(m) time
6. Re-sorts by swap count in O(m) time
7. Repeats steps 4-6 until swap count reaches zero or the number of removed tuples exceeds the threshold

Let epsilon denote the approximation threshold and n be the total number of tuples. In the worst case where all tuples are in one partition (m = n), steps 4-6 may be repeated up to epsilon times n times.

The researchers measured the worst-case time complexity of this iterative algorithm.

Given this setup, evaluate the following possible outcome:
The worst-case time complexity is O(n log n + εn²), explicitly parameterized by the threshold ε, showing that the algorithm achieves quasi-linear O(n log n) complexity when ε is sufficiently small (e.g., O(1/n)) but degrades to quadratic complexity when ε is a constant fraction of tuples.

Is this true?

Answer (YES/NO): YES